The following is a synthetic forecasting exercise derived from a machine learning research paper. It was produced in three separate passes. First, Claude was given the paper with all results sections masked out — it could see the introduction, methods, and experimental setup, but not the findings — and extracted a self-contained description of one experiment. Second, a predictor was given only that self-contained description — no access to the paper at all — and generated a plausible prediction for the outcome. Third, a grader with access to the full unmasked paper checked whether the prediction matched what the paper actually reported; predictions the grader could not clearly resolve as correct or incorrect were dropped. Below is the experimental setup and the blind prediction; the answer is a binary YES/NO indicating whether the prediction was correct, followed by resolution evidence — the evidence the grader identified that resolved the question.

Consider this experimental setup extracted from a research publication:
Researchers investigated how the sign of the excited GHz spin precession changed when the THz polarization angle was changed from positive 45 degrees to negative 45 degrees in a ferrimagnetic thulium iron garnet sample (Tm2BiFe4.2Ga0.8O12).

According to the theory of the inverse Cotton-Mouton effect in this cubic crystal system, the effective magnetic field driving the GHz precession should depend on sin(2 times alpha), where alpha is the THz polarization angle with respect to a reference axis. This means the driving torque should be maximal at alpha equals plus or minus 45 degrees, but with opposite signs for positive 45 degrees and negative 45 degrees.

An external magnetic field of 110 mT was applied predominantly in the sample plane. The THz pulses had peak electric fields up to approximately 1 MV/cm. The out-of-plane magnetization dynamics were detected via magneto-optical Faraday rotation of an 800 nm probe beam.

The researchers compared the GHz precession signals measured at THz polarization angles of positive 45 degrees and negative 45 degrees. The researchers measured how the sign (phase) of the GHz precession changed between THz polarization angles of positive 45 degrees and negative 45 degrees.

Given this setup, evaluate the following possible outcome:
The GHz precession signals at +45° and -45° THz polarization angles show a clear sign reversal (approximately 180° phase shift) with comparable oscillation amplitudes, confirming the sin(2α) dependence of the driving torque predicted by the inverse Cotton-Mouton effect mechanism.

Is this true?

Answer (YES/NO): YES